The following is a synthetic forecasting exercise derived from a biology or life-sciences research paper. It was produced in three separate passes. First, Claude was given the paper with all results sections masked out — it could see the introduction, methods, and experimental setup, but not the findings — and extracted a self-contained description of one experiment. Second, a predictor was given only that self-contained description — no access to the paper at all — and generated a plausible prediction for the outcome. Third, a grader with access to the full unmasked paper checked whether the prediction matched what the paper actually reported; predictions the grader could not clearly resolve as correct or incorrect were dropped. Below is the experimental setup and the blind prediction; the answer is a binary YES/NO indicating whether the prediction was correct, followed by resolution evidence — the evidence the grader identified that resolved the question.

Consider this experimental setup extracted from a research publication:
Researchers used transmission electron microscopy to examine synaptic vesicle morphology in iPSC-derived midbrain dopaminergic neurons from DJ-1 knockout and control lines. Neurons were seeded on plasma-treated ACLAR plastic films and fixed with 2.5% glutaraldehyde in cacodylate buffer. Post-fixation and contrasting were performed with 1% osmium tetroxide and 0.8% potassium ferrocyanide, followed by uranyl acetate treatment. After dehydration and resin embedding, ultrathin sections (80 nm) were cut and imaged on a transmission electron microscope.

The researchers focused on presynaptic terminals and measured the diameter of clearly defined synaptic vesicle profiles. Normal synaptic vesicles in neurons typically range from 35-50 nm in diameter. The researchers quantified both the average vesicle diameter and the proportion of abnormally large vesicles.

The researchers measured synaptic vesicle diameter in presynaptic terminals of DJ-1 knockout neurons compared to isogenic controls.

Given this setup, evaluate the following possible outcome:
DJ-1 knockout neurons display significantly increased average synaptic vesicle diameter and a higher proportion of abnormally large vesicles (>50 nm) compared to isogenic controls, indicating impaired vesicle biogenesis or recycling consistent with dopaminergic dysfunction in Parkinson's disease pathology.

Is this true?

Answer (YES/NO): NO